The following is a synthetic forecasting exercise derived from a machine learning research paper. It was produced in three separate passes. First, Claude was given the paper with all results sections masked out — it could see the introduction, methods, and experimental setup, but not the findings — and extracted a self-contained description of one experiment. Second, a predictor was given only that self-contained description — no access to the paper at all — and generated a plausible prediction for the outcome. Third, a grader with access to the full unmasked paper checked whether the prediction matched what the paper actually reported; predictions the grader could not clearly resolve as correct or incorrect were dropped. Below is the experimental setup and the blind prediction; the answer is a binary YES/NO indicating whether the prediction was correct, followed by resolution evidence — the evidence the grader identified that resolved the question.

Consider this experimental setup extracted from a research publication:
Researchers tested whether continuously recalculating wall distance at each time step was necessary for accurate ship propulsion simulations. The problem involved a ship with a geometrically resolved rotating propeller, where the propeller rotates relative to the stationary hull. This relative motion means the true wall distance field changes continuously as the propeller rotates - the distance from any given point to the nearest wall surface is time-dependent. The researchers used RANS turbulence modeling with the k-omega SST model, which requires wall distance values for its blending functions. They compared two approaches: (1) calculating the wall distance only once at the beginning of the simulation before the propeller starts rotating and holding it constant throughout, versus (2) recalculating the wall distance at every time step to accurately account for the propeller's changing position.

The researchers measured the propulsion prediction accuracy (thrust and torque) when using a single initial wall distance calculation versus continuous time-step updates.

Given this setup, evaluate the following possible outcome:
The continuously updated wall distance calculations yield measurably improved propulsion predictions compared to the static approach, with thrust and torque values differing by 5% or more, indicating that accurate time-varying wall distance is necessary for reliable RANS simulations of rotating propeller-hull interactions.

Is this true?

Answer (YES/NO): NO